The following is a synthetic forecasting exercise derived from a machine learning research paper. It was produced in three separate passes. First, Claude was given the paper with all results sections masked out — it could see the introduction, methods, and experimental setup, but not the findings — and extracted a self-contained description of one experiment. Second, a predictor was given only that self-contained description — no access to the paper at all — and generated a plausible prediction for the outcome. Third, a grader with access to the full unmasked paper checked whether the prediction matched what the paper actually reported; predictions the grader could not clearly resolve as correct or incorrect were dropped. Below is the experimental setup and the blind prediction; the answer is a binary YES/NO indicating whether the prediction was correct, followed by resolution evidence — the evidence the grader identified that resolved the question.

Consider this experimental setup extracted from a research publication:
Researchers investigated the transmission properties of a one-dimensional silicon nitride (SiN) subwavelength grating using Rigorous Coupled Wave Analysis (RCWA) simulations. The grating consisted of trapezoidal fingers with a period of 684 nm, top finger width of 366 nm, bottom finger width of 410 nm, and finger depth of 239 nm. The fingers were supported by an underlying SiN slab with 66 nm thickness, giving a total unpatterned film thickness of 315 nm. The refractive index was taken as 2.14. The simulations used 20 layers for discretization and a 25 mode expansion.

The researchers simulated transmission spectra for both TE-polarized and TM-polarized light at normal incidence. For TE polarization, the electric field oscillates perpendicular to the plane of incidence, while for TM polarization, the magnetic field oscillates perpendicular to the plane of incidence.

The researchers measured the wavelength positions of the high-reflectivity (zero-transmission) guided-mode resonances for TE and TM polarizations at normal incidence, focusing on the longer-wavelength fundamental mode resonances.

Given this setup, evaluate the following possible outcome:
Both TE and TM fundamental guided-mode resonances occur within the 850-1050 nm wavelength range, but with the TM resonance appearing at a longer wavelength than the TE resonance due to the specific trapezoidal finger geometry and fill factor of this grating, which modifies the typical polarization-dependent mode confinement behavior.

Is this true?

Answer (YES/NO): NO